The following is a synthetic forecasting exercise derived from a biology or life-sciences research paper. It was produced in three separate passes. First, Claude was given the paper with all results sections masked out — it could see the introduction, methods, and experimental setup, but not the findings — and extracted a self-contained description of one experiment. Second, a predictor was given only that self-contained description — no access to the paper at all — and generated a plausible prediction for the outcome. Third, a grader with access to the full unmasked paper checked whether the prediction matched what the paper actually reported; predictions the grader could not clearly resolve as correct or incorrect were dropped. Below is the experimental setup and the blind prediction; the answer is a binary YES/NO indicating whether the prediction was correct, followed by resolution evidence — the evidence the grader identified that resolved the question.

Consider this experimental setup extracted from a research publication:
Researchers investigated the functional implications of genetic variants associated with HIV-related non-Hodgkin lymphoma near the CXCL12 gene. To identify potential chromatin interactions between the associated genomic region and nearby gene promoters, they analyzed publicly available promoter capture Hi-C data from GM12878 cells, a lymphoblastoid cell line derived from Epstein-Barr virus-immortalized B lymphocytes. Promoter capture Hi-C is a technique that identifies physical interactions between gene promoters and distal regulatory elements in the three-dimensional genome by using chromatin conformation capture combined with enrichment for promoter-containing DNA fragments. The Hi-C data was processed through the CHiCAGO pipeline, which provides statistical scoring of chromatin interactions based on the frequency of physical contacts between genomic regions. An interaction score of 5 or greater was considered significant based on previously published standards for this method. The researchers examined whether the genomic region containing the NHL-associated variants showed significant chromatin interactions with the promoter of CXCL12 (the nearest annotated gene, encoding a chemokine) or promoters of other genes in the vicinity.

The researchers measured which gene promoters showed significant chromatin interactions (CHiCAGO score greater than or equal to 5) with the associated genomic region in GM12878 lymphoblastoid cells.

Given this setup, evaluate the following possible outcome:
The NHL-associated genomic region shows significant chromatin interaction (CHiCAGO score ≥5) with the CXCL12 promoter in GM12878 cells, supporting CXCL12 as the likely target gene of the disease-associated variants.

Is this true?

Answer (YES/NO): YES